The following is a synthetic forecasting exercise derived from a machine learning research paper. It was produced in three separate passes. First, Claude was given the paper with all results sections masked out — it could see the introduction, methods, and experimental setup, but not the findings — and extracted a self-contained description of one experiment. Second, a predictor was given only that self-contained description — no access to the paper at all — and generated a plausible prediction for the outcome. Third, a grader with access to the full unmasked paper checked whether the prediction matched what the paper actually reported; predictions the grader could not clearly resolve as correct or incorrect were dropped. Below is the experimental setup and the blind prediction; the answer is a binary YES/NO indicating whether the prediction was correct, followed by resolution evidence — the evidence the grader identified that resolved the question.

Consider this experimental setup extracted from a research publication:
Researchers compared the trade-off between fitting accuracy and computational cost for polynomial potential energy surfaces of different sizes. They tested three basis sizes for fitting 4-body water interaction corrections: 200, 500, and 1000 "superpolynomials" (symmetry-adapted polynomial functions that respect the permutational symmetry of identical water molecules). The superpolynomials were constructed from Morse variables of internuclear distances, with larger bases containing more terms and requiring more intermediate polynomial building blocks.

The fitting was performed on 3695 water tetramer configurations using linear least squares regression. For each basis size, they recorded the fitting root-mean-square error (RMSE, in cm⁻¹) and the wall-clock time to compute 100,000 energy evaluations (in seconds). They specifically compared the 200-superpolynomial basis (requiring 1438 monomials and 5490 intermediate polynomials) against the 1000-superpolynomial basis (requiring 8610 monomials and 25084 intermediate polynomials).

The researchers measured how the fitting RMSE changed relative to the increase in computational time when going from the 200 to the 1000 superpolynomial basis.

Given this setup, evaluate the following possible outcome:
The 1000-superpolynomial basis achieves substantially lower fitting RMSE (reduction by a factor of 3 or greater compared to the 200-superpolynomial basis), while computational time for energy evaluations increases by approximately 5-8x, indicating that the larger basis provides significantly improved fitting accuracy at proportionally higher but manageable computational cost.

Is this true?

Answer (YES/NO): NO